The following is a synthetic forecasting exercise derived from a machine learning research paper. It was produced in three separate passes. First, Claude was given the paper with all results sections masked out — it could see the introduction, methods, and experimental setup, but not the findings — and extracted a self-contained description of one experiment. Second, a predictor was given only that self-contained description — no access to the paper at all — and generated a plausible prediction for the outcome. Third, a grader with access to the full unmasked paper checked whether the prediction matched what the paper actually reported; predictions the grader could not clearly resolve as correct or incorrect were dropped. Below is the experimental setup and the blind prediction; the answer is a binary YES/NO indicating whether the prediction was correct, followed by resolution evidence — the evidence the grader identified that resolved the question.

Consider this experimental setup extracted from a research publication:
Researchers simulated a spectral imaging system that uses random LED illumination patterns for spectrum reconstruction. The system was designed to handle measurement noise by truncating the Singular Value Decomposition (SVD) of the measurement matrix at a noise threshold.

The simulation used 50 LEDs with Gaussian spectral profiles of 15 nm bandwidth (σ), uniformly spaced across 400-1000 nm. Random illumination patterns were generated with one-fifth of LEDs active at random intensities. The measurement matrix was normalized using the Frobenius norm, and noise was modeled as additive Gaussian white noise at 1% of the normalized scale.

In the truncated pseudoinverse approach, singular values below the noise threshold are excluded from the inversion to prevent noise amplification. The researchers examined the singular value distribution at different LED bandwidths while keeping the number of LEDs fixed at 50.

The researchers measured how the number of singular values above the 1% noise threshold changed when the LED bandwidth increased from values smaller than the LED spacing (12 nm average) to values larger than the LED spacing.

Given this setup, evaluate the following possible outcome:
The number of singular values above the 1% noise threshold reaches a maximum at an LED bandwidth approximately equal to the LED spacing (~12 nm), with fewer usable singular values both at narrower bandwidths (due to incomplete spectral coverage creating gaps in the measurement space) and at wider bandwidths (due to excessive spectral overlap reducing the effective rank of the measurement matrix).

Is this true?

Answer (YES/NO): NO